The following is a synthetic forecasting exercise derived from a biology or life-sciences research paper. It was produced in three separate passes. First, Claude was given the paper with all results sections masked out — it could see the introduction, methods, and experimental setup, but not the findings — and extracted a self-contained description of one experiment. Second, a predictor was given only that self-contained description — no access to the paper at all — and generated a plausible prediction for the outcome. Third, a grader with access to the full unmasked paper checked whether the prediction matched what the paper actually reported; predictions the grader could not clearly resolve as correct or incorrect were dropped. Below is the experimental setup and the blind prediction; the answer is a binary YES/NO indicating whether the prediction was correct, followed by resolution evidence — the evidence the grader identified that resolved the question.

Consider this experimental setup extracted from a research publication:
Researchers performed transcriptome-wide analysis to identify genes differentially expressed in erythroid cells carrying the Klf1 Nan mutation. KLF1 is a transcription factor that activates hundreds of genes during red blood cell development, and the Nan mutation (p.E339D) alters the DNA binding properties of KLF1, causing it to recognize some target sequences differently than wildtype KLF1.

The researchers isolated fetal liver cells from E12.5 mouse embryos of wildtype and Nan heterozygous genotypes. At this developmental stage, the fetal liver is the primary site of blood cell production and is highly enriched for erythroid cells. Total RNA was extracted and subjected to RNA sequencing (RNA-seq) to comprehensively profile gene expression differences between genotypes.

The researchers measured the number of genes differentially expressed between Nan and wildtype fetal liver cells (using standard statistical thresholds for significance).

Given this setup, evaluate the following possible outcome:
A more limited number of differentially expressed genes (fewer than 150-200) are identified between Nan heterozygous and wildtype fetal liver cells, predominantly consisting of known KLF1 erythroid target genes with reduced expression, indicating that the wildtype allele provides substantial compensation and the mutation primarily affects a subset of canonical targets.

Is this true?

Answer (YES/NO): NO